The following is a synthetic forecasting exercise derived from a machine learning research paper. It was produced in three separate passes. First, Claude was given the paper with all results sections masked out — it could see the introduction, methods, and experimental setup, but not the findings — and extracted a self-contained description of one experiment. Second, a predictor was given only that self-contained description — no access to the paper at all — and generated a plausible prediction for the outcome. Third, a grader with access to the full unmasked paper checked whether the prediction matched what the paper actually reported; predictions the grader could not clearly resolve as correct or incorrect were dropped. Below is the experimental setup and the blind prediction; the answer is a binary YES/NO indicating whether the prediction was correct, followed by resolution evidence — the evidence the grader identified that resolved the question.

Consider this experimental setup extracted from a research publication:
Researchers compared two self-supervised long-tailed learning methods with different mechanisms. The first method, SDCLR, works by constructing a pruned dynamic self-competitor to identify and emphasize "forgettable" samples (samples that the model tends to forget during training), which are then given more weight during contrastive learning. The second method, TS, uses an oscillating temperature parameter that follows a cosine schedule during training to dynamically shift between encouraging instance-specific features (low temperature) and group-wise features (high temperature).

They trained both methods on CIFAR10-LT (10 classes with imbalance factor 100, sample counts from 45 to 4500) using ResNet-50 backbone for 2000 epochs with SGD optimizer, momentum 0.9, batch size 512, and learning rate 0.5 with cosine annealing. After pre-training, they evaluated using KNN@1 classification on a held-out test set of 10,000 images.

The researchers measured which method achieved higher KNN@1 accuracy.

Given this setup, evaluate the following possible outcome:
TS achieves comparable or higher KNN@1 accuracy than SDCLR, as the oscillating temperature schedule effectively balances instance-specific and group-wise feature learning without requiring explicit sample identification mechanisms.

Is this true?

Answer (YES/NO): YES